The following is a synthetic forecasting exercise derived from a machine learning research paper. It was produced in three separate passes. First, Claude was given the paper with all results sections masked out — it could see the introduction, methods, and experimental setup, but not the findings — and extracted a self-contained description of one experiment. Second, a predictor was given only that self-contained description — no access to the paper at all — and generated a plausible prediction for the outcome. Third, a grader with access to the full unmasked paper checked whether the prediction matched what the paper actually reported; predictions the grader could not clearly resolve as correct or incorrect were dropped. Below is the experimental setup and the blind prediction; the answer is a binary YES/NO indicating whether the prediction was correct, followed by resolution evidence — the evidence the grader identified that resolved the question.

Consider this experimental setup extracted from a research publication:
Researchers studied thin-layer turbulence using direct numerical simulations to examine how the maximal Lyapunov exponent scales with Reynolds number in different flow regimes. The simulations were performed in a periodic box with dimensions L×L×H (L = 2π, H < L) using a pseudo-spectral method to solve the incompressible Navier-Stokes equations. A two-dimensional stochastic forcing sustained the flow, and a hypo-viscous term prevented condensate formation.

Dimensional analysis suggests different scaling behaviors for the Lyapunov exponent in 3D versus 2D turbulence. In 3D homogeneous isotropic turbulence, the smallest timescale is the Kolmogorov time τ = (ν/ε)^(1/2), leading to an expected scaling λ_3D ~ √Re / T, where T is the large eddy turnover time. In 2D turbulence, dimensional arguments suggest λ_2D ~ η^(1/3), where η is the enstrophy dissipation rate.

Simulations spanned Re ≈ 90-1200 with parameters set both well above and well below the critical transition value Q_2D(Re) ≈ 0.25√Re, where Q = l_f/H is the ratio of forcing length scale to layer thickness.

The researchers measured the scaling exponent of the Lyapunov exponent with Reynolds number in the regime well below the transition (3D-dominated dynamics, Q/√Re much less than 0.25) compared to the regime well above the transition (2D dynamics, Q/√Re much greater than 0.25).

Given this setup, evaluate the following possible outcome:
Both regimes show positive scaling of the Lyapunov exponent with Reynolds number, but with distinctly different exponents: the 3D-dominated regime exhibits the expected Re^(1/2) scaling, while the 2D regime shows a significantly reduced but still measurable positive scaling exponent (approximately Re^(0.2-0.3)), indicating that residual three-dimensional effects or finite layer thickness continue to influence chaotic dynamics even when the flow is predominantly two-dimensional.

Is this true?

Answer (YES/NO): NO